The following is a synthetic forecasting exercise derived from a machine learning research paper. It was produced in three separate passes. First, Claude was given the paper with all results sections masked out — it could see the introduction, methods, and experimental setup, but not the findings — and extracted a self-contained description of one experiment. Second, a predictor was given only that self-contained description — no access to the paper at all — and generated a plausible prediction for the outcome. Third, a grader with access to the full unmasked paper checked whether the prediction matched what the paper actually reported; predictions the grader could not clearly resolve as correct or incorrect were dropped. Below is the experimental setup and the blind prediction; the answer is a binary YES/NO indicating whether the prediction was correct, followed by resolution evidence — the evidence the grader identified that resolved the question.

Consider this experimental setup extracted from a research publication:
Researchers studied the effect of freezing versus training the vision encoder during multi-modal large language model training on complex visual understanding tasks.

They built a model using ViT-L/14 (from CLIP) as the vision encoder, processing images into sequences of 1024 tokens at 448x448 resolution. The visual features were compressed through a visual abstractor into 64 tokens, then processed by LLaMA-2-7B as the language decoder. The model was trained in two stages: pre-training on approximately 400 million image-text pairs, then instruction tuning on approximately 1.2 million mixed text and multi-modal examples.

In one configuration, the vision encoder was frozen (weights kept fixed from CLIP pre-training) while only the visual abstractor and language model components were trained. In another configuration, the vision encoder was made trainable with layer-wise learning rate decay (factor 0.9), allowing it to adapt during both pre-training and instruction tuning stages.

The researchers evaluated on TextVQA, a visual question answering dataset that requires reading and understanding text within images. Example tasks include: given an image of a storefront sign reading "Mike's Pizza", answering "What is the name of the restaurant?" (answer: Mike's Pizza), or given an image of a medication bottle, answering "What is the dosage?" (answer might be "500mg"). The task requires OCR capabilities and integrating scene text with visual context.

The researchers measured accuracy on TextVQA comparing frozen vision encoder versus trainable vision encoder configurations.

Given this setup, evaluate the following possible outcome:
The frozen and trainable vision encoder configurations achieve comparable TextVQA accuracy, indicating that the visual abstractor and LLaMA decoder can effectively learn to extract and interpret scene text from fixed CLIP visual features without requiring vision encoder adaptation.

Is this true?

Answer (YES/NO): NO